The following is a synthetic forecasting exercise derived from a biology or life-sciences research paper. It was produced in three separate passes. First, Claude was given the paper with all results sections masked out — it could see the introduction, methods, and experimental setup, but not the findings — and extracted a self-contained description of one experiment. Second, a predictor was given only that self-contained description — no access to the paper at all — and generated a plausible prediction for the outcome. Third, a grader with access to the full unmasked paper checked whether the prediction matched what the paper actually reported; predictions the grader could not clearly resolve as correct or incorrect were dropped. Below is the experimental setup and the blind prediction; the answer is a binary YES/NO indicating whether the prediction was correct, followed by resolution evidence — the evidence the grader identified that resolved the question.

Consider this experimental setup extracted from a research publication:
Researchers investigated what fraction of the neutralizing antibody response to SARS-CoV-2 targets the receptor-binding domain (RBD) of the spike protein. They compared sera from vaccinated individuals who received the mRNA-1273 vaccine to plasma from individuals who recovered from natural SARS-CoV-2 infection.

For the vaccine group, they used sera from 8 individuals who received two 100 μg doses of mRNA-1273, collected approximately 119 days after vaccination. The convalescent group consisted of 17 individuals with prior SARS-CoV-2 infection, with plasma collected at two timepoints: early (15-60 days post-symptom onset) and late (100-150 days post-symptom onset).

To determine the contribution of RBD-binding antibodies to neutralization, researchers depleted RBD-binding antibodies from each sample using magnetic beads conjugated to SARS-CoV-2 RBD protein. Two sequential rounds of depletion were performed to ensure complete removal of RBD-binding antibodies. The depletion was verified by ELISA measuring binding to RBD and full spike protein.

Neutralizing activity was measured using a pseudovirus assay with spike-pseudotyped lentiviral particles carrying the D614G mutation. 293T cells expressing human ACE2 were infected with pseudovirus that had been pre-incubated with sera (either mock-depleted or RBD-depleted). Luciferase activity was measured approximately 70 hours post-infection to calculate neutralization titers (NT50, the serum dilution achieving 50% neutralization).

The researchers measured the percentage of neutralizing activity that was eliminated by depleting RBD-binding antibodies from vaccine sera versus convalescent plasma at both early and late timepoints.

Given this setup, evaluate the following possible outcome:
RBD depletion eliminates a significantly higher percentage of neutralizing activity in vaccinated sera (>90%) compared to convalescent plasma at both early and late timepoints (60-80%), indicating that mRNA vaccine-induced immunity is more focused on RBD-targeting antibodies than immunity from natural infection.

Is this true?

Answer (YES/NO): NO